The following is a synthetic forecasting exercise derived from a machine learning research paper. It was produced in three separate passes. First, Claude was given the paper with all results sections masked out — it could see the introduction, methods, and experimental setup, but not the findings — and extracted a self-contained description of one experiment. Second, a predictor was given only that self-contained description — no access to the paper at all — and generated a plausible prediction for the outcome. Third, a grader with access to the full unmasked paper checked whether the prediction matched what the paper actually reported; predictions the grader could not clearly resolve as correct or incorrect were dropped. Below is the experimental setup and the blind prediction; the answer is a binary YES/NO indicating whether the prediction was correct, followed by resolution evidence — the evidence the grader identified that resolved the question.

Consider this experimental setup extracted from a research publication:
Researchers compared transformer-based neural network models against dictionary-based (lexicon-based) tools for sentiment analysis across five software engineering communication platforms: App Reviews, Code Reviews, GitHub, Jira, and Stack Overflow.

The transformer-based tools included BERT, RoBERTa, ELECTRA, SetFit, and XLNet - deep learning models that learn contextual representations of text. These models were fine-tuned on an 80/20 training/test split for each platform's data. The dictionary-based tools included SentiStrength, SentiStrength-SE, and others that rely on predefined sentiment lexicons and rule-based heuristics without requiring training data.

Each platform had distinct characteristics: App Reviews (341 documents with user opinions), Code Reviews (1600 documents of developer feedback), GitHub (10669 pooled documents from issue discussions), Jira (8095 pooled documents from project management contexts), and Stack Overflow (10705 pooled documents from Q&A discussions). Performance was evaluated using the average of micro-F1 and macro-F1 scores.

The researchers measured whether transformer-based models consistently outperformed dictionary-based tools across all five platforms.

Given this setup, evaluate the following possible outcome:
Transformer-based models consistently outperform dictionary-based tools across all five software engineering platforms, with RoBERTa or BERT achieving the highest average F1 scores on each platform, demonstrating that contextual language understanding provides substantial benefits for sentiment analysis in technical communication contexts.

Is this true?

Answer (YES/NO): NO